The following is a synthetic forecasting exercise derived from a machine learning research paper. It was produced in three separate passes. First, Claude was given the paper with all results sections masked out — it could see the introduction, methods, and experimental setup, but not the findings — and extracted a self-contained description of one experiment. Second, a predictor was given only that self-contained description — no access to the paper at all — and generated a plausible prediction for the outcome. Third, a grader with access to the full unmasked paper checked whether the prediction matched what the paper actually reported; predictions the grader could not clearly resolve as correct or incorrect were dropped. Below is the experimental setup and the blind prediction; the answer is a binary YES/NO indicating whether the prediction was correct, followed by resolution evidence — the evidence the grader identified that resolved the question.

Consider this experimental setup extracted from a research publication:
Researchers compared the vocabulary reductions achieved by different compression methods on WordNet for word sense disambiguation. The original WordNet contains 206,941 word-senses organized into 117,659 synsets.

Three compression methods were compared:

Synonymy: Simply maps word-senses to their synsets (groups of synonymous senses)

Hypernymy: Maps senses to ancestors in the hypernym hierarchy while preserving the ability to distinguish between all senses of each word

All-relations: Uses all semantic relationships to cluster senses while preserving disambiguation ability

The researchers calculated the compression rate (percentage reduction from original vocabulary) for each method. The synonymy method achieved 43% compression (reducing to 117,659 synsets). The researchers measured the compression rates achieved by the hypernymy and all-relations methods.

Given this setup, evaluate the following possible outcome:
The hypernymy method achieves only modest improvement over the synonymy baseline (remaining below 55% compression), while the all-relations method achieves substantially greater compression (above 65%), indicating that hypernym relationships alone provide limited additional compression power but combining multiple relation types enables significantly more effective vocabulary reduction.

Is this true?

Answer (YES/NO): NO